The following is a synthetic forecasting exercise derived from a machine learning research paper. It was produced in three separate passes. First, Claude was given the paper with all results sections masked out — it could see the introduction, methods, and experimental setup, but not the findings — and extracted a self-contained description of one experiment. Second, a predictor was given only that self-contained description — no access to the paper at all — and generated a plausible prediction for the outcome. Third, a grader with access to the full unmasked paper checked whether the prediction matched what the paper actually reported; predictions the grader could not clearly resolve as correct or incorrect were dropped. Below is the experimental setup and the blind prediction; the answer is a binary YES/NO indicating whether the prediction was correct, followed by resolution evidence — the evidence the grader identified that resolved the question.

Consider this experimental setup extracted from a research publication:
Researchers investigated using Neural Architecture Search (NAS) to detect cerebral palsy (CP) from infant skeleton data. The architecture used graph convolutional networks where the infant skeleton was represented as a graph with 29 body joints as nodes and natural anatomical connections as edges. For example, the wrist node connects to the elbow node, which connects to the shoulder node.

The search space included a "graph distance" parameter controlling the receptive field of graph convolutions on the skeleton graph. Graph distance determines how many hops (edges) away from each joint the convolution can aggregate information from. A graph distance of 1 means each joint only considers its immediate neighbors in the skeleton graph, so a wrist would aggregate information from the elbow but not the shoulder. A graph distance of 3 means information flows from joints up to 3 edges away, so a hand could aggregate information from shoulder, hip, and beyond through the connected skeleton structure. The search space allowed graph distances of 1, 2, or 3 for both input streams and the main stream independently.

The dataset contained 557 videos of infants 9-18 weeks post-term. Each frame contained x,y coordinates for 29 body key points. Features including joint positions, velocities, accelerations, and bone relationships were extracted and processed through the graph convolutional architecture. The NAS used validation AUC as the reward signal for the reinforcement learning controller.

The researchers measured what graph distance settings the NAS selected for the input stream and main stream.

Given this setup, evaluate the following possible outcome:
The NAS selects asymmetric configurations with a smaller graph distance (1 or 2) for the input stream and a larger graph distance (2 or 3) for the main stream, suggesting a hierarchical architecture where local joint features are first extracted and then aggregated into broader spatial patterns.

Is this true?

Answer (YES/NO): NO